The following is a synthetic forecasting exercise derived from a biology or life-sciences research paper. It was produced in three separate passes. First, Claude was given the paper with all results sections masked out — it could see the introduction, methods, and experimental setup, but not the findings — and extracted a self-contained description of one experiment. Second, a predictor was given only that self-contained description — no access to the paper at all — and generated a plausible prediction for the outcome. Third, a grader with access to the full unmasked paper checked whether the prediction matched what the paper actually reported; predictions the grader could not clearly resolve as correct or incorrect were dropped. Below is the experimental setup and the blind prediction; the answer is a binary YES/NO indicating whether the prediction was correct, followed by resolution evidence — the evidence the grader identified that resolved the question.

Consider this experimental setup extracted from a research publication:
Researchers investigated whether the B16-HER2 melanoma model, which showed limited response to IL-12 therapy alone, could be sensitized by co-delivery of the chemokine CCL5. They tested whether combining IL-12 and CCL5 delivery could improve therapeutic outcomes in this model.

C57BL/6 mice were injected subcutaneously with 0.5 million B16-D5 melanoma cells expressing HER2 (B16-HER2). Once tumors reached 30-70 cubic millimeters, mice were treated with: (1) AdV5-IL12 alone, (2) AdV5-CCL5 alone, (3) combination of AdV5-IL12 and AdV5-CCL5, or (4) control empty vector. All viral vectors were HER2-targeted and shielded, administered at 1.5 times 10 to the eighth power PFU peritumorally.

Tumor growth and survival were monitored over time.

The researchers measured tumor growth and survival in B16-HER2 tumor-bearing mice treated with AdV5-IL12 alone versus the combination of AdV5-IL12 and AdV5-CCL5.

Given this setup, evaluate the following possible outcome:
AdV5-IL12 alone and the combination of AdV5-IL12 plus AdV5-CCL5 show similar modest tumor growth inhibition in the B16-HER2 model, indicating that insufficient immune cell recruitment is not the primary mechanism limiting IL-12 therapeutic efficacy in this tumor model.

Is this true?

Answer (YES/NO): NO